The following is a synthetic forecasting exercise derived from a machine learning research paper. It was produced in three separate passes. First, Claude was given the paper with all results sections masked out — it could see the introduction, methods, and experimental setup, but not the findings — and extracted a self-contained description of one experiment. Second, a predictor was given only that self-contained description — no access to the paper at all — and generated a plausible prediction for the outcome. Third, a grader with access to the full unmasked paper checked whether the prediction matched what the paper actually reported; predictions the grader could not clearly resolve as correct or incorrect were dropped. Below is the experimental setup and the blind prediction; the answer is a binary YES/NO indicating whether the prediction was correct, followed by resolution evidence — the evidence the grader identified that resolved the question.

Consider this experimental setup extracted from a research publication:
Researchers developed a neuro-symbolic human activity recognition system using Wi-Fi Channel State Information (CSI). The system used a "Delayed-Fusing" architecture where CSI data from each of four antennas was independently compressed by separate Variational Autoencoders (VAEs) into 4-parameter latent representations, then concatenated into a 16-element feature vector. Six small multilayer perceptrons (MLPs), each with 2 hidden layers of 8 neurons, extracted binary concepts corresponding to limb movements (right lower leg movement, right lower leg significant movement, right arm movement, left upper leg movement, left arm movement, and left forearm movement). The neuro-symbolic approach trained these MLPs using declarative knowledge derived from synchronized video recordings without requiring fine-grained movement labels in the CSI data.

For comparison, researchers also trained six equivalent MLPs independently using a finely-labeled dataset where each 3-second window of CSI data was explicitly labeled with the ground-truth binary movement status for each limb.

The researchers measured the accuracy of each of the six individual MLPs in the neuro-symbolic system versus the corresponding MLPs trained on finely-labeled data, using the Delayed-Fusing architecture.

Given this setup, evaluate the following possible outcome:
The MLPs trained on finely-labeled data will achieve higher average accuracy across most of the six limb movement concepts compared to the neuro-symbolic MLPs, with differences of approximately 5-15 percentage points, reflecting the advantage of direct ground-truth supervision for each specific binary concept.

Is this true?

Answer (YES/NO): NO